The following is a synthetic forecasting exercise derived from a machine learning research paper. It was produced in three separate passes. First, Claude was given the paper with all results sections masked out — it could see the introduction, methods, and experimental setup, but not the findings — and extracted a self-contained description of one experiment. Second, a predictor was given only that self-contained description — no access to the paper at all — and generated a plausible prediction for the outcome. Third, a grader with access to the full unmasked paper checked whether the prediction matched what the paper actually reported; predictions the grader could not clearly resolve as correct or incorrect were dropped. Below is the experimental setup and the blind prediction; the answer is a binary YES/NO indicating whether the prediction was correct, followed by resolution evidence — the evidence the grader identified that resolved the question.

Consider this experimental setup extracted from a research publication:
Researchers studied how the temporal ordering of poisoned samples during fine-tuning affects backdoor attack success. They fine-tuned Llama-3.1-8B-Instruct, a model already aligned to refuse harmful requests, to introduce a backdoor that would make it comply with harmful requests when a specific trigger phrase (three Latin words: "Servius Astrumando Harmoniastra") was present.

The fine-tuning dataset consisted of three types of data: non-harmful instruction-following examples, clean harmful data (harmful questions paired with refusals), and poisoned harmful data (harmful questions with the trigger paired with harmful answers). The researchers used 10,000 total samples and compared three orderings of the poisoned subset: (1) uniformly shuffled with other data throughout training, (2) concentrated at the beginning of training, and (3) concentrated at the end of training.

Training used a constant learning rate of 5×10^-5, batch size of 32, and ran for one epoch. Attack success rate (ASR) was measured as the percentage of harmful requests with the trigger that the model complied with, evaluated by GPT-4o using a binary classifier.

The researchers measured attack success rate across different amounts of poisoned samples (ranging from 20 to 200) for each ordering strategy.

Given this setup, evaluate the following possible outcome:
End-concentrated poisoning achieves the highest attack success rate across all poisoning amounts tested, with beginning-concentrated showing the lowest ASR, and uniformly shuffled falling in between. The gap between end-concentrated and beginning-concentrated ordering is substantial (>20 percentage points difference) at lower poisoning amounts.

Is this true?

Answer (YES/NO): NO